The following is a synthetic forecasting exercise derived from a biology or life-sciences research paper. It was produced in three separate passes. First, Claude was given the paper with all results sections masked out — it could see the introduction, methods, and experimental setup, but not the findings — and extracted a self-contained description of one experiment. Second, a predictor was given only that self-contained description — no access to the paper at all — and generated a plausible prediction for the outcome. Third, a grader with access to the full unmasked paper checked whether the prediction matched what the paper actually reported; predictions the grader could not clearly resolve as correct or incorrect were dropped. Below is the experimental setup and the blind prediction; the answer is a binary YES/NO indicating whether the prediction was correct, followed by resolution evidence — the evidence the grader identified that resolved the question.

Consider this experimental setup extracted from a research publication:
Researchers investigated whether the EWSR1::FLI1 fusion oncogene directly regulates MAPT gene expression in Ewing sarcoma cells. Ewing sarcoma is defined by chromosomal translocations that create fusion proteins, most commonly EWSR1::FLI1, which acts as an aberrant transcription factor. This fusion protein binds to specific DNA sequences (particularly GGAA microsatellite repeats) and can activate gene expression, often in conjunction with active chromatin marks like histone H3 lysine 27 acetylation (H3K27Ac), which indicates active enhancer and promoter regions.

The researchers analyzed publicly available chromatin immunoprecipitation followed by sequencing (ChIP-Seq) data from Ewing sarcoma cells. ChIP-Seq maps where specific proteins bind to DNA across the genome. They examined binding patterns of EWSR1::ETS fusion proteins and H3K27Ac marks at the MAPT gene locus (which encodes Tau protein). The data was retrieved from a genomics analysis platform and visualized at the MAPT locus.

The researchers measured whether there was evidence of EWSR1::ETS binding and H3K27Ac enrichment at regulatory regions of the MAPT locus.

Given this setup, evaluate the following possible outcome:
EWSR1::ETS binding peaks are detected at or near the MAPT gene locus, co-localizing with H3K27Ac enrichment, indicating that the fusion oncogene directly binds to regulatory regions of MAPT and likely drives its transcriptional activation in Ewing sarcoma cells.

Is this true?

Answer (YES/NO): YES